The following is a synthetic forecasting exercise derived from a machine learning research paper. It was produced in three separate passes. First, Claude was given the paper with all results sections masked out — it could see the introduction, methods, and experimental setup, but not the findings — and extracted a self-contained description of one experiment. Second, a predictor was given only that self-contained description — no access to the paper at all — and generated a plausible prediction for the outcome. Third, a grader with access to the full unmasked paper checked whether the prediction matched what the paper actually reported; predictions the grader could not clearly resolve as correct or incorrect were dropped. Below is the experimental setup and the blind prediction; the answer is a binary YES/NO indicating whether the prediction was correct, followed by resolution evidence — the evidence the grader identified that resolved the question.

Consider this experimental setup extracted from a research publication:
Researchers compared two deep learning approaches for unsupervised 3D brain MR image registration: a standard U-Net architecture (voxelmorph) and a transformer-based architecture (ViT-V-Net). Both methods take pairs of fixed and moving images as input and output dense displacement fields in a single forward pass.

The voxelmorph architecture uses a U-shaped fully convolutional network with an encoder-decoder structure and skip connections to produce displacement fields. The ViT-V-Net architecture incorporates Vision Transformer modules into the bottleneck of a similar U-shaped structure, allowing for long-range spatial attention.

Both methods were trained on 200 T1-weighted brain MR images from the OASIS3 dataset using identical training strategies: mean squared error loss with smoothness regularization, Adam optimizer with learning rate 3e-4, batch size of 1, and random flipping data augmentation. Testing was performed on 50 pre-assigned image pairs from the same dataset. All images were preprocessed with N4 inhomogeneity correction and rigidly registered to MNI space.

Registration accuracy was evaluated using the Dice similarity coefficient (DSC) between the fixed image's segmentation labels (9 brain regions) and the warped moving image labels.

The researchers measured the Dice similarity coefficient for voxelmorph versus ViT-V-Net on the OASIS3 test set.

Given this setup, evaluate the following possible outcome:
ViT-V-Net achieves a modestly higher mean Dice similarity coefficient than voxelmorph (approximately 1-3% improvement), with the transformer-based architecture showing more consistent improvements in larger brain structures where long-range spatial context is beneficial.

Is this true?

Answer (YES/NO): NO